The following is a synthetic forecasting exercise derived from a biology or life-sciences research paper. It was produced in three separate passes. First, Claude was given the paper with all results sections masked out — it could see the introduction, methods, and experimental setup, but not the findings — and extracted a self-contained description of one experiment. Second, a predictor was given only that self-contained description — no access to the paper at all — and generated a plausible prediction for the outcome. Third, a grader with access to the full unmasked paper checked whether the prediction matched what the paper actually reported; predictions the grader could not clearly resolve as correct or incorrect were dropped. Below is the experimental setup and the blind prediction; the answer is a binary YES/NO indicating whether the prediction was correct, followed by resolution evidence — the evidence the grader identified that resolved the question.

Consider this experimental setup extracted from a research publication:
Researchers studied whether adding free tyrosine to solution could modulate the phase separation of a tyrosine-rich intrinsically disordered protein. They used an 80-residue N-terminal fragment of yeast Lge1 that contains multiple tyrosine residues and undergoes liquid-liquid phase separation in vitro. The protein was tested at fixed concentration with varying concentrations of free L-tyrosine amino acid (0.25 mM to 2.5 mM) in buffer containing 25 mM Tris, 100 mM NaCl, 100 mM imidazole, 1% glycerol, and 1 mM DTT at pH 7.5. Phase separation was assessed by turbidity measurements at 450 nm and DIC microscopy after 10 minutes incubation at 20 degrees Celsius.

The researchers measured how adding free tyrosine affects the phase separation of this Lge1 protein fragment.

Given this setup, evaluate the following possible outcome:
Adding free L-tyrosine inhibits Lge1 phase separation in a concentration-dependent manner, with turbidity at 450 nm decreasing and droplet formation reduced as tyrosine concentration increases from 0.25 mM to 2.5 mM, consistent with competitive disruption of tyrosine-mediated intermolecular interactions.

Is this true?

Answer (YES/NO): NO